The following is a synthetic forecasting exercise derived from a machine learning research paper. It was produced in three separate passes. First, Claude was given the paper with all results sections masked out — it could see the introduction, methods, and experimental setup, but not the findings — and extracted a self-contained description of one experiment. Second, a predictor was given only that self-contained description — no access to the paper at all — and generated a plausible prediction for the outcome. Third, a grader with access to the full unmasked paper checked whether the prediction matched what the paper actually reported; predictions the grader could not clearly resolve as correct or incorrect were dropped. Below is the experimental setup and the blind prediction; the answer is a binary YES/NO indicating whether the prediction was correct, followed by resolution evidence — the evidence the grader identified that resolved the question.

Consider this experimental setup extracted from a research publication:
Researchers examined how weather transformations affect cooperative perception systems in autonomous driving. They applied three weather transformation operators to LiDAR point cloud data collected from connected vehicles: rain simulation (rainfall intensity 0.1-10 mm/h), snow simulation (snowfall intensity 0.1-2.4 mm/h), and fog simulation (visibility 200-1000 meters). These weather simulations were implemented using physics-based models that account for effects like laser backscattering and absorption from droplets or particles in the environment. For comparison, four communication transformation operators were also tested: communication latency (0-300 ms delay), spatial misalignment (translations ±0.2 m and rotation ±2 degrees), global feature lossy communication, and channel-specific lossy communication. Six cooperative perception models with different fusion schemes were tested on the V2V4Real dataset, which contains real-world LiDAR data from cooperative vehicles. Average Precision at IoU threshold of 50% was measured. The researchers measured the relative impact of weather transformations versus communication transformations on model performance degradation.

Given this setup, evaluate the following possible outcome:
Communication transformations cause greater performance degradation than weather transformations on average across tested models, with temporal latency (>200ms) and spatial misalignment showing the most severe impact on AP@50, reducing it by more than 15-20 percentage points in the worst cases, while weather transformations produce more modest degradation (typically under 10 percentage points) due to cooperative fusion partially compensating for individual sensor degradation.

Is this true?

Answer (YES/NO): NO